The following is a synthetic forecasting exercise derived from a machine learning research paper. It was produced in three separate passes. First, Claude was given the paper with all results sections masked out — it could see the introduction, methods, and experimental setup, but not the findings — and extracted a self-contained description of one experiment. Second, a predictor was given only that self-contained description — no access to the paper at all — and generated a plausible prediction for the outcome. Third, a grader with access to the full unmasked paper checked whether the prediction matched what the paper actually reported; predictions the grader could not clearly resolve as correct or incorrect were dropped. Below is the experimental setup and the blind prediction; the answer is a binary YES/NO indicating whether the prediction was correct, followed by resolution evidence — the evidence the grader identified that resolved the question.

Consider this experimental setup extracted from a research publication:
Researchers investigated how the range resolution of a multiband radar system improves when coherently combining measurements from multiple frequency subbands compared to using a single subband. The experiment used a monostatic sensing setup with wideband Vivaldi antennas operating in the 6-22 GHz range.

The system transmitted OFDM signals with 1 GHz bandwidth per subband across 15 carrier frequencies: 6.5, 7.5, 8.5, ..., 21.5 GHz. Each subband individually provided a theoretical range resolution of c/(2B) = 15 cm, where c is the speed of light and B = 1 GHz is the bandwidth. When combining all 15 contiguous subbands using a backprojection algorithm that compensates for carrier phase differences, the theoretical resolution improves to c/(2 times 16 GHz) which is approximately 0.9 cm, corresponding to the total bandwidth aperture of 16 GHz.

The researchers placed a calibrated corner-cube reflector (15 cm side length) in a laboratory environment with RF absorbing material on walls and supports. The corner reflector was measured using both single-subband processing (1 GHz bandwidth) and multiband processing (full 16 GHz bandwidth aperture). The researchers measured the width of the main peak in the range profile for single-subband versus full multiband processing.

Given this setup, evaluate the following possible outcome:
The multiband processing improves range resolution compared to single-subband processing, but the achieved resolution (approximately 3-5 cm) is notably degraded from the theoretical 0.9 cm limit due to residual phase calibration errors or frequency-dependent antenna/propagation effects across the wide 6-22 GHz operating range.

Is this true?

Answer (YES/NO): NO